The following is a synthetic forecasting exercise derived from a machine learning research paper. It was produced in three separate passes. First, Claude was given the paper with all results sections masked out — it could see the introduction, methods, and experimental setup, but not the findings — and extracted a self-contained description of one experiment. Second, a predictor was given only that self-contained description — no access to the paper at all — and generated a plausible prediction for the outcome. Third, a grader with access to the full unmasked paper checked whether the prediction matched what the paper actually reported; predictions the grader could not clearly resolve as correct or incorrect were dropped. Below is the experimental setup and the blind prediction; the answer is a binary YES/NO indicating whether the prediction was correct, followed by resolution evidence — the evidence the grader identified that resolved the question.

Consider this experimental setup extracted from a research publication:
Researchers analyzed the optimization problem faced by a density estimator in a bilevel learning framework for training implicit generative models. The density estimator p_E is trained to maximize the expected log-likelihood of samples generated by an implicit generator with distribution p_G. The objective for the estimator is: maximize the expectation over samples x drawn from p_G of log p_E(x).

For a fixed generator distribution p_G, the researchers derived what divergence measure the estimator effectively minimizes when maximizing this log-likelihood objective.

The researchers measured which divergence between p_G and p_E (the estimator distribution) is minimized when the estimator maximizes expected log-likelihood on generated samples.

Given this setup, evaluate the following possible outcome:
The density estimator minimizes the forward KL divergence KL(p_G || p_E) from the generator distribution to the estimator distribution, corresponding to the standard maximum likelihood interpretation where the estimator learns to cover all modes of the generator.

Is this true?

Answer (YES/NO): YES